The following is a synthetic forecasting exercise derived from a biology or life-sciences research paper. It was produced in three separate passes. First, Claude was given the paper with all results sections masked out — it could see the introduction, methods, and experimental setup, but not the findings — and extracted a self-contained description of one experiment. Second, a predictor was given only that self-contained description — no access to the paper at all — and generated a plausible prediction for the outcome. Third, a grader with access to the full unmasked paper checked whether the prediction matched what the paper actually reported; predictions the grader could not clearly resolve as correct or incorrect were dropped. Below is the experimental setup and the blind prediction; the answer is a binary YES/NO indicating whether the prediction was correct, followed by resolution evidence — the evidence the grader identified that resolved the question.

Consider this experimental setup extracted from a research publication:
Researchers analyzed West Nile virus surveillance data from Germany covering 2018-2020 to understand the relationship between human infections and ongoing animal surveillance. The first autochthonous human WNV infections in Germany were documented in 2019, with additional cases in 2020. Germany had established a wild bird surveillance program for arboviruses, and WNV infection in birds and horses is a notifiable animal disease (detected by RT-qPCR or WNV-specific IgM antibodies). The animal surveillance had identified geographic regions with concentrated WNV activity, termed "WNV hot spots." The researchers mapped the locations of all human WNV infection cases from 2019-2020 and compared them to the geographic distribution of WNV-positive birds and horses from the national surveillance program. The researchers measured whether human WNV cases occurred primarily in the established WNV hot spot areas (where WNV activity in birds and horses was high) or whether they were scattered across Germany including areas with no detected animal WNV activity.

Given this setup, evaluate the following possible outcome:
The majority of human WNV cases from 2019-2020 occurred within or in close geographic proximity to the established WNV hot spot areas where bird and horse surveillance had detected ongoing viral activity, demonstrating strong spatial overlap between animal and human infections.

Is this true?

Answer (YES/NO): YES